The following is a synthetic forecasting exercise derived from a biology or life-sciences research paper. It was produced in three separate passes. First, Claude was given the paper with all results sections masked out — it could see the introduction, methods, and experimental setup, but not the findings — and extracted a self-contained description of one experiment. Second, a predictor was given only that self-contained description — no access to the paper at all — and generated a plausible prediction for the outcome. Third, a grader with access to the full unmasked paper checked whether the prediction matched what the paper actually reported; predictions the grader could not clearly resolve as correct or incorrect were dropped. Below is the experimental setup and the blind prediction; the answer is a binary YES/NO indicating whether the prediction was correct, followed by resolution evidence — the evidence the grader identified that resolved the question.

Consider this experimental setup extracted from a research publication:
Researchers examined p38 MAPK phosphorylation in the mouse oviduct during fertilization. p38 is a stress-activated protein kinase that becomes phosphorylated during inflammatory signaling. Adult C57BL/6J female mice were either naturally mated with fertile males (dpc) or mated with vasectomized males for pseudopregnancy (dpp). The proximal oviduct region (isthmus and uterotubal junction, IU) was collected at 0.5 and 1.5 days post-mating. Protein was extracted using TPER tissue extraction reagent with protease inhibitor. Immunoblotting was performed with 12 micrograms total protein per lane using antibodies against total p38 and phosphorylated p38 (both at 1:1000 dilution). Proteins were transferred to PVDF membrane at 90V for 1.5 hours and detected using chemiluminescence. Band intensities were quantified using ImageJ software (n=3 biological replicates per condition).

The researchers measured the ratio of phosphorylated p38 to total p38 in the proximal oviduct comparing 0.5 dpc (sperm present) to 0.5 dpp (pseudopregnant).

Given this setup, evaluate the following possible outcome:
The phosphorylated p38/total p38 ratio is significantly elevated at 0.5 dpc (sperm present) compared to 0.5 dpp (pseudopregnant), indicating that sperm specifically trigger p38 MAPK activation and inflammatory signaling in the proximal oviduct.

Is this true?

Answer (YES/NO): NO